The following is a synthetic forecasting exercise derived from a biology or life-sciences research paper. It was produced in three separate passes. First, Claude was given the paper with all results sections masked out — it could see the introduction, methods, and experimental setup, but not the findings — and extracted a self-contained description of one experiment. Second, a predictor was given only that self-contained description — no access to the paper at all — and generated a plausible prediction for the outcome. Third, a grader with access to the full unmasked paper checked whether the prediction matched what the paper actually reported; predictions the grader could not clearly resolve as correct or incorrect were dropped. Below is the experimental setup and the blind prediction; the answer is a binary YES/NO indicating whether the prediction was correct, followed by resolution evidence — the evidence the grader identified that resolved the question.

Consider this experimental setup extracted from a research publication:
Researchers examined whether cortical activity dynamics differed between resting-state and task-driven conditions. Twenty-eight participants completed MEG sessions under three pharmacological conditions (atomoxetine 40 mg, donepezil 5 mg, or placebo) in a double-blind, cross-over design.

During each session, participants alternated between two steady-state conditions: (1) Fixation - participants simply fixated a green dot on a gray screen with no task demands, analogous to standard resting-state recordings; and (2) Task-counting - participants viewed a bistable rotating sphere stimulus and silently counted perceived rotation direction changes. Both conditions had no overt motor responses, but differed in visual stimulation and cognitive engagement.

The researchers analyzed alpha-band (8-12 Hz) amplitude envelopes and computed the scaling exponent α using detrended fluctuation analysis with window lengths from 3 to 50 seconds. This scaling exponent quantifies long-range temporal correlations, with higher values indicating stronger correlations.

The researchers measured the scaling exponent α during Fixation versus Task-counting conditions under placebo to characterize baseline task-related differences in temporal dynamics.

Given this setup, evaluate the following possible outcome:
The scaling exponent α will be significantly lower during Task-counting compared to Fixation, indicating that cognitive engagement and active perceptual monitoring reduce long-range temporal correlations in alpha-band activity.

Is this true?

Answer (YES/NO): YES